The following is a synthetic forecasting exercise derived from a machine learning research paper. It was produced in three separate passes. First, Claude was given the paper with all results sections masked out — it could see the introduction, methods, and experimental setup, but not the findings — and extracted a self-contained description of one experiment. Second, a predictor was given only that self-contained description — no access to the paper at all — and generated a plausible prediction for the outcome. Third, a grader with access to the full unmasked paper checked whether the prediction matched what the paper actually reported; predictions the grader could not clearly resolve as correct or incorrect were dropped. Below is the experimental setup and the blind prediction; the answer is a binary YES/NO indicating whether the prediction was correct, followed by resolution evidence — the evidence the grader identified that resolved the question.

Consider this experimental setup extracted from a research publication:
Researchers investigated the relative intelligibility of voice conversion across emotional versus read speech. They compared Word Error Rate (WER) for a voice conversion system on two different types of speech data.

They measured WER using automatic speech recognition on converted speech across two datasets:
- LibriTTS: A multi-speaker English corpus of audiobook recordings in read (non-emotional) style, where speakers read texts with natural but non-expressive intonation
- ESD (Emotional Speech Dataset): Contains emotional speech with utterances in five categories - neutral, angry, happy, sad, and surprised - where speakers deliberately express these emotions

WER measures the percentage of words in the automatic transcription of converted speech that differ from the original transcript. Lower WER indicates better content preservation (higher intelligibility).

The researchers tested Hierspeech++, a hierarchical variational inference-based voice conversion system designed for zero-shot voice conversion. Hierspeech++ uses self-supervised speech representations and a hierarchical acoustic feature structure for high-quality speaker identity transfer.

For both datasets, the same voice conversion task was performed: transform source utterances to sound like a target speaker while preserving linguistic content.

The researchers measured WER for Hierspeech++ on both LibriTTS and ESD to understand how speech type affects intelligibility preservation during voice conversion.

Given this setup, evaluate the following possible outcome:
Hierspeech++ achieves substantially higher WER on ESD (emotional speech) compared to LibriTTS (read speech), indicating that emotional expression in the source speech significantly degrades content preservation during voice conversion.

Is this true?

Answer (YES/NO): NO